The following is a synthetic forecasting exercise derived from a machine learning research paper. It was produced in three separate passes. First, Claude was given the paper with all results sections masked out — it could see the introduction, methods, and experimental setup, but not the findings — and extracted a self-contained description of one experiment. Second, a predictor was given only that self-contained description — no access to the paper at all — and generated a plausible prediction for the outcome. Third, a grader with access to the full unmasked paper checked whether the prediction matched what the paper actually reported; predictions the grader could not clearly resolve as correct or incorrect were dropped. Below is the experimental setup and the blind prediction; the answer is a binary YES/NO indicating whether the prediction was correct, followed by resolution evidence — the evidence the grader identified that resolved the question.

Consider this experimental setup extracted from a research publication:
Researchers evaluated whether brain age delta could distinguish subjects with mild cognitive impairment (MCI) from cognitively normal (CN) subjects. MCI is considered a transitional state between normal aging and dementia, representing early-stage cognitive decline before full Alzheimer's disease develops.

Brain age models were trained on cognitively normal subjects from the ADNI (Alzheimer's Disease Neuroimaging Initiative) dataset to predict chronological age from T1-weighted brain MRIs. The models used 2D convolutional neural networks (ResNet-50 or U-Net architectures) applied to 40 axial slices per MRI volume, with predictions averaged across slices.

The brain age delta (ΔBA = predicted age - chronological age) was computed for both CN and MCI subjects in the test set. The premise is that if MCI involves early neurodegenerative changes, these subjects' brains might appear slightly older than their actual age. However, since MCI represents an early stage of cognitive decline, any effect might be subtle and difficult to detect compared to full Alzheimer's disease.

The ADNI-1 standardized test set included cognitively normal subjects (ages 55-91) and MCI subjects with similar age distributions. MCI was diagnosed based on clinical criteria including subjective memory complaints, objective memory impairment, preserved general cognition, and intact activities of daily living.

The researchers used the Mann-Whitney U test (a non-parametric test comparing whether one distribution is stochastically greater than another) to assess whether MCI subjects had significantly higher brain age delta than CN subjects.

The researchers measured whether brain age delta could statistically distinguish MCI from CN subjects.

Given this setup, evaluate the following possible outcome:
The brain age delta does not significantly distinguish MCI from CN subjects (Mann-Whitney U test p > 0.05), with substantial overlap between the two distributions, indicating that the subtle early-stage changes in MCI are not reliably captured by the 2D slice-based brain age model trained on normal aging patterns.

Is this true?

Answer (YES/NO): NO